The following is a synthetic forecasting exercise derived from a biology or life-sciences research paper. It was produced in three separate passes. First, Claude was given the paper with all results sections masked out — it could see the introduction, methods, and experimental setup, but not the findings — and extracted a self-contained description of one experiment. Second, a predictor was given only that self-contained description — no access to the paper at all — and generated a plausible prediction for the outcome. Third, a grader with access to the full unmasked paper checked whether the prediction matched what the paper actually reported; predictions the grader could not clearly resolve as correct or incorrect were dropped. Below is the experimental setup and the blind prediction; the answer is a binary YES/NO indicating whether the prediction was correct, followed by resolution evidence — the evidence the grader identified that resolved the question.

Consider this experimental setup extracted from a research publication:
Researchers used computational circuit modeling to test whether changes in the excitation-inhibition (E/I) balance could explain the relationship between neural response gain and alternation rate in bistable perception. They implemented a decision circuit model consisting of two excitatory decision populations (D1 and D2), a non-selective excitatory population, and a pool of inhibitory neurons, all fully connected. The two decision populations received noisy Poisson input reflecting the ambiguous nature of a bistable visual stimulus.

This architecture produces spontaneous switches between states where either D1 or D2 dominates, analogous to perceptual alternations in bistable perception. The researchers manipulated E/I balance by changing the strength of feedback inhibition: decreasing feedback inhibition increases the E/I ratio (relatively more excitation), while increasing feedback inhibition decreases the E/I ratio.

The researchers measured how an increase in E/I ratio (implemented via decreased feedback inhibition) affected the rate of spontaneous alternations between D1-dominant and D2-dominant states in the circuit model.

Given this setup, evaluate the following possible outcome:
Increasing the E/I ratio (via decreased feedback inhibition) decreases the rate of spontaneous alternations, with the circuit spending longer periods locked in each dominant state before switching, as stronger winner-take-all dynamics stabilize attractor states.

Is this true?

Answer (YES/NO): NO